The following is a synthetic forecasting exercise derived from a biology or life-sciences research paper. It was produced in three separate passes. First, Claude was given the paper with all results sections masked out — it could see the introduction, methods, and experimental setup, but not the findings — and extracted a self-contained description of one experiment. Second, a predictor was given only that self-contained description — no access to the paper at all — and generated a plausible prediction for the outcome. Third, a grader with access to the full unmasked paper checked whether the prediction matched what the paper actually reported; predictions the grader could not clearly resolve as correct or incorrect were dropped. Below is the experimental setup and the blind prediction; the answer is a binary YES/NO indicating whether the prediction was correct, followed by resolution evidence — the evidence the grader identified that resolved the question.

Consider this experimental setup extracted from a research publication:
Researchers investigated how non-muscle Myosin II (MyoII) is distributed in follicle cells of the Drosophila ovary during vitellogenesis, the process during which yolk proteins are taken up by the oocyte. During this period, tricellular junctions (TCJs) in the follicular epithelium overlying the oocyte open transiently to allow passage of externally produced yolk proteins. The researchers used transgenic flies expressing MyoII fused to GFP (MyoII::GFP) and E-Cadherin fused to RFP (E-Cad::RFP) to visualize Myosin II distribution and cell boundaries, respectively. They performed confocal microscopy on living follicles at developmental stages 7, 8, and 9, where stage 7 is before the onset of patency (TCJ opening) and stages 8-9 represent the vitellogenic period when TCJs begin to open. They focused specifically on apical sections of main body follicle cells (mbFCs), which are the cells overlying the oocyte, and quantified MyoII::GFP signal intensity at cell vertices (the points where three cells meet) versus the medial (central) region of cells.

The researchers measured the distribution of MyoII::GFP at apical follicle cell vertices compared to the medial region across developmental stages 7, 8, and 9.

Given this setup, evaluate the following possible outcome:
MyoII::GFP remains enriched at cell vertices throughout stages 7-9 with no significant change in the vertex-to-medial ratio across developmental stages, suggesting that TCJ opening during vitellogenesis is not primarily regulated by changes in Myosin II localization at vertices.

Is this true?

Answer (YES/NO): NO